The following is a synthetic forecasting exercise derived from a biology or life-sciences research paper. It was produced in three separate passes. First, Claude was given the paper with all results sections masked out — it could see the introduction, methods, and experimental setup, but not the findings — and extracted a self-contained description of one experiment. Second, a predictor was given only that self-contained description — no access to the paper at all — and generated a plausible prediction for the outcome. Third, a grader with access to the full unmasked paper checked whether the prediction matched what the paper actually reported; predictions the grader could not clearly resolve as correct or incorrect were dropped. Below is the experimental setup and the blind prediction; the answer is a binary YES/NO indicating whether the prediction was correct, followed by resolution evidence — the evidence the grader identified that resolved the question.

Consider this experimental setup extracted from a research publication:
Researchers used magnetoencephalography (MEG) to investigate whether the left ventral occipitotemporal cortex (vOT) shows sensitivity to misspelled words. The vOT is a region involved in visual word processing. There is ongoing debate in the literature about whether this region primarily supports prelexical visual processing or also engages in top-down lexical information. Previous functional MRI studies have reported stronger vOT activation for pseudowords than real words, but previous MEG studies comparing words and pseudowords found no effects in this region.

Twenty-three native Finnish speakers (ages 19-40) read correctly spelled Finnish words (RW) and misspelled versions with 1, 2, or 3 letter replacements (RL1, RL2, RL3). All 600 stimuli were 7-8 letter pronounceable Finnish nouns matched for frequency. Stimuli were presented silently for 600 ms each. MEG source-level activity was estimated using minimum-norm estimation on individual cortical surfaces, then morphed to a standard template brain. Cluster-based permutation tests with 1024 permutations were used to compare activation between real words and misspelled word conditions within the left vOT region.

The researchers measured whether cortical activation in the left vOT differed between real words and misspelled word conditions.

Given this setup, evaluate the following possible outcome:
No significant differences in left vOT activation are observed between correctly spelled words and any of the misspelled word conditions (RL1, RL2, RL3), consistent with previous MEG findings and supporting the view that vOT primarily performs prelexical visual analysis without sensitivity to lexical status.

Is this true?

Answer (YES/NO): NO